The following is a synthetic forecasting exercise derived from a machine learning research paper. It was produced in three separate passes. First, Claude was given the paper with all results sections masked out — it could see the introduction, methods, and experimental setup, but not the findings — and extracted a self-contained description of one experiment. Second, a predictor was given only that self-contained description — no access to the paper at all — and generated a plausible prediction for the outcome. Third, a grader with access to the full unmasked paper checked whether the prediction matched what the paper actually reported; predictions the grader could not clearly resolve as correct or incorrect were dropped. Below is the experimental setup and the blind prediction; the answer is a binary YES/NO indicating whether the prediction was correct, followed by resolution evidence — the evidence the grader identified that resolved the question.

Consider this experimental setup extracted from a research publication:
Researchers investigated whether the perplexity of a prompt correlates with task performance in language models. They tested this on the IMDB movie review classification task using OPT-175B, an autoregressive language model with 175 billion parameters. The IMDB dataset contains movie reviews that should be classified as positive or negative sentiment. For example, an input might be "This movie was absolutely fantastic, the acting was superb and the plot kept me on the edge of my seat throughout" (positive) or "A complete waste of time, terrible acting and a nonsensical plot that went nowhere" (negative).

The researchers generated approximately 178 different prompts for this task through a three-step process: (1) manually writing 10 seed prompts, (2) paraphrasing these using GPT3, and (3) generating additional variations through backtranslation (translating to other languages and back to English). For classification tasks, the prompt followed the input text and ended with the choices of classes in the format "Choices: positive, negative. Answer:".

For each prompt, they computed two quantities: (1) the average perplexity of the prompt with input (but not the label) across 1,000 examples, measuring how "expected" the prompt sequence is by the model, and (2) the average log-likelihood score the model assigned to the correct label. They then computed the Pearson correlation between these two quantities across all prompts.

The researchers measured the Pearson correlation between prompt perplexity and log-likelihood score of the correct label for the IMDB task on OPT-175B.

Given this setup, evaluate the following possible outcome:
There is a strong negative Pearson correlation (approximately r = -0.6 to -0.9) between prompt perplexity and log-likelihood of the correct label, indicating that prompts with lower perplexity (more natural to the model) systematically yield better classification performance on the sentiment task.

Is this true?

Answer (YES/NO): NO